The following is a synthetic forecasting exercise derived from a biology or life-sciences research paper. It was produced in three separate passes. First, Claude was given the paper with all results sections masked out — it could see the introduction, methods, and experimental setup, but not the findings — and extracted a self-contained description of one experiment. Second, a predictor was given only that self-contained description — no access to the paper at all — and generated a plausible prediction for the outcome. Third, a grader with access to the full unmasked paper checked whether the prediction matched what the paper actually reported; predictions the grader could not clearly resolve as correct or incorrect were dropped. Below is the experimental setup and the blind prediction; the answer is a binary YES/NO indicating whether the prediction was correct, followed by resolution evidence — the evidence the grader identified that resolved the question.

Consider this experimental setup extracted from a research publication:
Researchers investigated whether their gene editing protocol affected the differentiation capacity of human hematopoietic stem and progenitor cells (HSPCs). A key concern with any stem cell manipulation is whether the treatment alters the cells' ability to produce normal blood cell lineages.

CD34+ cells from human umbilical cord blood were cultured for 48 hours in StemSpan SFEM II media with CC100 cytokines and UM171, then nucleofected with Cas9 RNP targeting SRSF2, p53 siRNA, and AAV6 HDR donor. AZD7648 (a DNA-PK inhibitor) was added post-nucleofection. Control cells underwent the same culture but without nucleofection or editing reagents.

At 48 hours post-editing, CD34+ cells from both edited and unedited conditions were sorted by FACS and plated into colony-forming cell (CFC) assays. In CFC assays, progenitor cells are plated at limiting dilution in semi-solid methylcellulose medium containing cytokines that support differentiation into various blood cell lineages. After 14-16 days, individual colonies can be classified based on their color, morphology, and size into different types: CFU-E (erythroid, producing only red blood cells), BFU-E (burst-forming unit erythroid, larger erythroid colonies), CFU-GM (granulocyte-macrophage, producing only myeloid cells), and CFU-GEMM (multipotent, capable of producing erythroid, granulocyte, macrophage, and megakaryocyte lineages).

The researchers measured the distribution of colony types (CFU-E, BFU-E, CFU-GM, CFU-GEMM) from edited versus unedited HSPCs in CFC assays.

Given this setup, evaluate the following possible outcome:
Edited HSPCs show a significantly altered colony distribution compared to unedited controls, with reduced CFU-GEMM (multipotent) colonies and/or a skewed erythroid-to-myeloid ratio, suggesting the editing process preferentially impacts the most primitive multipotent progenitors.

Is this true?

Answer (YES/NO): NO